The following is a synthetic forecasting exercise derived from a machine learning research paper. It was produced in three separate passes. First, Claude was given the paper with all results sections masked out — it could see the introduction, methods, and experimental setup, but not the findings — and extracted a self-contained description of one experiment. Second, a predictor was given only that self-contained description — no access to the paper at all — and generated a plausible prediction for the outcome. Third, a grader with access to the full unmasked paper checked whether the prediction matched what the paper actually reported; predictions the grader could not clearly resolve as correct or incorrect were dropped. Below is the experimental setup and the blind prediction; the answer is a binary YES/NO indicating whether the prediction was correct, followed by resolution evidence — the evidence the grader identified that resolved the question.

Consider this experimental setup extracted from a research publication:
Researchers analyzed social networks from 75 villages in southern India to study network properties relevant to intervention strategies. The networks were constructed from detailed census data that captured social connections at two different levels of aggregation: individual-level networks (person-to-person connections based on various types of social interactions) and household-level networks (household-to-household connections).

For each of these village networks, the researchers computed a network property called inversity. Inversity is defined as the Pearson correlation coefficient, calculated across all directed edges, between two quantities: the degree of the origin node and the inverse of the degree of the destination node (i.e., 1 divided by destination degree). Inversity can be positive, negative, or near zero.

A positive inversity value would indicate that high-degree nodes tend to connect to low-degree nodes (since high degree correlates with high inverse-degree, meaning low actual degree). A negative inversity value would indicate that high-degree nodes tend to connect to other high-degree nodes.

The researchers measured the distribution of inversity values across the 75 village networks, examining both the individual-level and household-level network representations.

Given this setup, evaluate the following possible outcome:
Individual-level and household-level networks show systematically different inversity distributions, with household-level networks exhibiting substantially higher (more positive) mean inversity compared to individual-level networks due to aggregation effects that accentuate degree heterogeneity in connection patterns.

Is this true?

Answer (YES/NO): YES